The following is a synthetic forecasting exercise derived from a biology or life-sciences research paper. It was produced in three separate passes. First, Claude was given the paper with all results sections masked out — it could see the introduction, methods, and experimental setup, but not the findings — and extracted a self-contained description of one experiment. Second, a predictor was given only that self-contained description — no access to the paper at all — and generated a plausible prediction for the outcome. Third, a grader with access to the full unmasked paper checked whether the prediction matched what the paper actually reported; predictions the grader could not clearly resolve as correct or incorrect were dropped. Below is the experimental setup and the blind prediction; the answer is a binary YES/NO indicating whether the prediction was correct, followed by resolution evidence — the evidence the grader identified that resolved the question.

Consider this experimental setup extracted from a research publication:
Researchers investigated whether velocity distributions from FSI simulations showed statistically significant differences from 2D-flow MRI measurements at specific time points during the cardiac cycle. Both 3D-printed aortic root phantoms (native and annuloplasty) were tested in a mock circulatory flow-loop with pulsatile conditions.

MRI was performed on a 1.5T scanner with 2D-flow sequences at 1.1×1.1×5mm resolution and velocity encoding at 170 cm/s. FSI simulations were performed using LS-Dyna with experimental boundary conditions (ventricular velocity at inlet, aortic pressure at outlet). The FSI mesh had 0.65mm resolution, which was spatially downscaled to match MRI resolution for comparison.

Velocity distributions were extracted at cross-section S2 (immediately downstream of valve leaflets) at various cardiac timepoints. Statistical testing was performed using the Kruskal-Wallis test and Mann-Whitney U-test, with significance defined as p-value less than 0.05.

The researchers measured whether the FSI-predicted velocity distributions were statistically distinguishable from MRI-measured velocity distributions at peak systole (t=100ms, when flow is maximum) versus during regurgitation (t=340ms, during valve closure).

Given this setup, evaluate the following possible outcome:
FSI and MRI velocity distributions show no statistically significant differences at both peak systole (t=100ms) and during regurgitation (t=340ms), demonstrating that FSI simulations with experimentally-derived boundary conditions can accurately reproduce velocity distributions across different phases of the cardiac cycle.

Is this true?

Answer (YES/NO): YES